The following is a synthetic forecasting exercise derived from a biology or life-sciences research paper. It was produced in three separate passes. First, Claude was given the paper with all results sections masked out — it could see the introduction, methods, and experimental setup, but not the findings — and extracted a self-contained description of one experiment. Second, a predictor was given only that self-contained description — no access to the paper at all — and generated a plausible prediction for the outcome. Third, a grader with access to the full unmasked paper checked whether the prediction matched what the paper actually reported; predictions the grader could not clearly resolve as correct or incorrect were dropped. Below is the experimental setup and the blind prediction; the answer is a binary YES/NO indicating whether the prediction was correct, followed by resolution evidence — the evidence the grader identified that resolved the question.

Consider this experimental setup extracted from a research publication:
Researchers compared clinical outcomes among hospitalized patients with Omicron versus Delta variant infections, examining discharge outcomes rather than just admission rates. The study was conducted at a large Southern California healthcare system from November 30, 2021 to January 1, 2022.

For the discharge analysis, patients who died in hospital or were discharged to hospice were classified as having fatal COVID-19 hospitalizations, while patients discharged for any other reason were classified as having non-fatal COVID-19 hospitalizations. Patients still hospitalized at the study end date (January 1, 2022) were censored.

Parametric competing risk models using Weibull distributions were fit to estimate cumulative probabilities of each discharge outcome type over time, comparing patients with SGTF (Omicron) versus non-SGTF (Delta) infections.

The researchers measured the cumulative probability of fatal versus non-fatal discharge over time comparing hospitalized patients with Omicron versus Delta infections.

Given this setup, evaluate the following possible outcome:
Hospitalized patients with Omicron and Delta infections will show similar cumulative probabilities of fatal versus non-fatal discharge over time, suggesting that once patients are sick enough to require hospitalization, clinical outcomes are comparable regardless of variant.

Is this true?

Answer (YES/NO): NO